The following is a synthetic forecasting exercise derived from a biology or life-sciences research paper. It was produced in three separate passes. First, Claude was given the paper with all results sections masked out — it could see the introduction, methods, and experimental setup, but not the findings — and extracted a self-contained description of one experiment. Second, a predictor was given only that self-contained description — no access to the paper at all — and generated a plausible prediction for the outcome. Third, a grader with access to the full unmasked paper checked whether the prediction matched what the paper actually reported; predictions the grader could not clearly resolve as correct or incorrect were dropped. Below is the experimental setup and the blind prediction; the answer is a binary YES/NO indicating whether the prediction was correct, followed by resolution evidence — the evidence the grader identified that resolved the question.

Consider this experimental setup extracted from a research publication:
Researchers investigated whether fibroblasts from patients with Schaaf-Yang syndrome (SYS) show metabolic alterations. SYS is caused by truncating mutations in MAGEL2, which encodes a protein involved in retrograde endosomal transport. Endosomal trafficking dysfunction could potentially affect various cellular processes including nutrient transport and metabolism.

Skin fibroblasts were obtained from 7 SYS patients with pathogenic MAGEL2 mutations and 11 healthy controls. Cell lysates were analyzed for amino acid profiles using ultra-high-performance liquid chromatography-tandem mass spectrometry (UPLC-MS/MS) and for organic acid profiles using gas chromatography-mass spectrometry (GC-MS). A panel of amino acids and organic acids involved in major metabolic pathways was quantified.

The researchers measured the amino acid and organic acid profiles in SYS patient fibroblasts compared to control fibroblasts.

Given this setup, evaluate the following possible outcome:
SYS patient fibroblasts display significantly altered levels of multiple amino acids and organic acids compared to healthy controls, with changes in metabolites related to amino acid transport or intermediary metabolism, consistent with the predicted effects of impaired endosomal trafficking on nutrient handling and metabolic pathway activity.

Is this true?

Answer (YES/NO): NO